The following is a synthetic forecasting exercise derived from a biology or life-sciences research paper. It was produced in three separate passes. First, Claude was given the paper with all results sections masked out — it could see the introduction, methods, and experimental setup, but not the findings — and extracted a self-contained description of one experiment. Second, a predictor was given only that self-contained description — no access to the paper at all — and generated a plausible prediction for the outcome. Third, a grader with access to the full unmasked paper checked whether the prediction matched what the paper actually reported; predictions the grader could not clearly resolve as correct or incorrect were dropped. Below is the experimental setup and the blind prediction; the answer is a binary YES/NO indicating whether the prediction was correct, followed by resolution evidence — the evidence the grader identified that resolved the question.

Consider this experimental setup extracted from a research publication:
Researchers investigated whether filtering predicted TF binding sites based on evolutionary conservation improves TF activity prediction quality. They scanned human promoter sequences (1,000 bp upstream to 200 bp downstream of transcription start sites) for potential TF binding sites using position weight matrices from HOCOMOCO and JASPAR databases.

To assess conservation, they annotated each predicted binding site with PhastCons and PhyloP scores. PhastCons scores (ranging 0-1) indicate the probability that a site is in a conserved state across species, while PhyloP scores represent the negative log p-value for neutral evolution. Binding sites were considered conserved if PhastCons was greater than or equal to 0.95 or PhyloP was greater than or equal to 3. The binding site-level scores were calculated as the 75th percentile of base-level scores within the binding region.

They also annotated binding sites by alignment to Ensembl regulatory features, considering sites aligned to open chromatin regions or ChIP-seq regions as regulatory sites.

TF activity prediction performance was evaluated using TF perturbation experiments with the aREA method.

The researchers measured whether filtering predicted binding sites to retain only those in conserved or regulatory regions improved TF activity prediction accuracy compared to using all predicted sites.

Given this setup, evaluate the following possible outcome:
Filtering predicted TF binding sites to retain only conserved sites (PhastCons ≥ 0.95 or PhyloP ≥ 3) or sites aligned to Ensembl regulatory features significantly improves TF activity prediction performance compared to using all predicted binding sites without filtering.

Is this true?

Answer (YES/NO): NO